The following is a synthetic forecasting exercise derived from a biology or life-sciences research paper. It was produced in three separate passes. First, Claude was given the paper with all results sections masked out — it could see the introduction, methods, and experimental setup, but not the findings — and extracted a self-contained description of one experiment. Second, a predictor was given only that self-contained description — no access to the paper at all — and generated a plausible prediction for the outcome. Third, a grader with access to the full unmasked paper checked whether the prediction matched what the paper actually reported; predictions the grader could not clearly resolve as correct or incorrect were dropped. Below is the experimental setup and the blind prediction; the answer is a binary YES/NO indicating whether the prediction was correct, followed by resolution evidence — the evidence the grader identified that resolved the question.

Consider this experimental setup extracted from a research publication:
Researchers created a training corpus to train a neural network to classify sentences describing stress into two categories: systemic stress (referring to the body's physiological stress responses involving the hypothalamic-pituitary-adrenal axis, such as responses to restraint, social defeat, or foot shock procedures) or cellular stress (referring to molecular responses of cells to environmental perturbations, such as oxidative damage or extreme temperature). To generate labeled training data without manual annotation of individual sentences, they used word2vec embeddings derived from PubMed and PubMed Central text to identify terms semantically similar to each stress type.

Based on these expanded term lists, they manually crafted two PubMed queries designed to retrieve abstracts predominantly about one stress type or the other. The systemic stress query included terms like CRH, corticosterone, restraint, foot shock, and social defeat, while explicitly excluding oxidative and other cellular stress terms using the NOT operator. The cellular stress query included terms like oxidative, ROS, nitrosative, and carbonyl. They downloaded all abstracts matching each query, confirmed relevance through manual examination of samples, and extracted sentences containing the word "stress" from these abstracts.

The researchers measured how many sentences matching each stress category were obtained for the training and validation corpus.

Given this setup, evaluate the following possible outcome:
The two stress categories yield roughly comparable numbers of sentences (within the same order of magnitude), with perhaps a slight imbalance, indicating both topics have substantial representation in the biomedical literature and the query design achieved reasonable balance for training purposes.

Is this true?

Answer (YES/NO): YES